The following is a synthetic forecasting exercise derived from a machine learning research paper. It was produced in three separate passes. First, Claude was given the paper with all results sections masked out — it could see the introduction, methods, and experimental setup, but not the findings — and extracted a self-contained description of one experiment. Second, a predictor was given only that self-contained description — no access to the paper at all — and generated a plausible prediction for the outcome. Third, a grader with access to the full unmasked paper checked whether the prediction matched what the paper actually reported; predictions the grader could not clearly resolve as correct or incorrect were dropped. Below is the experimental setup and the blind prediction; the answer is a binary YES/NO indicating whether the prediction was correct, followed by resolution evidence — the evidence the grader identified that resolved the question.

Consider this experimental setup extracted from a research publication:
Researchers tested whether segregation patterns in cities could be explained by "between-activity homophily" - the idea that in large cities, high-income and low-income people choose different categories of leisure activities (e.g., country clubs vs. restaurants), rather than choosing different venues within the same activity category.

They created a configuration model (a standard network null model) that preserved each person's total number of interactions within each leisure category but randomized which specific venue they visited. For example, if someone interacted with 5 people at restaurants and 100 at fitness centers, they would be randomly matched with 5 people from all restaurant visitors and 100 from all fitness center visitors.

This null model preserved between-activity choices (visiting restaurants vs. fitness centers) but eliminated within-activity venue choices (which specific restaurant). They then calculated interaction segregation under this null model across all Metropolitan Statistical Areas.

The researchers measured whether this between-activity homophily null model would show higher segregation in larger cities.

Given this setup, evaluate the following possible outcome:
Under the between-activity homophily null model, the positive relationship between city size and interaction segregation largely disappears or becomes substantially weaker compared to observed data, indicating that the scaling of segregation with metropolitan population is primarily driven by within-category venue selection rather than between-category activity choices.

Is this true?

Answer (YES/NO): YES